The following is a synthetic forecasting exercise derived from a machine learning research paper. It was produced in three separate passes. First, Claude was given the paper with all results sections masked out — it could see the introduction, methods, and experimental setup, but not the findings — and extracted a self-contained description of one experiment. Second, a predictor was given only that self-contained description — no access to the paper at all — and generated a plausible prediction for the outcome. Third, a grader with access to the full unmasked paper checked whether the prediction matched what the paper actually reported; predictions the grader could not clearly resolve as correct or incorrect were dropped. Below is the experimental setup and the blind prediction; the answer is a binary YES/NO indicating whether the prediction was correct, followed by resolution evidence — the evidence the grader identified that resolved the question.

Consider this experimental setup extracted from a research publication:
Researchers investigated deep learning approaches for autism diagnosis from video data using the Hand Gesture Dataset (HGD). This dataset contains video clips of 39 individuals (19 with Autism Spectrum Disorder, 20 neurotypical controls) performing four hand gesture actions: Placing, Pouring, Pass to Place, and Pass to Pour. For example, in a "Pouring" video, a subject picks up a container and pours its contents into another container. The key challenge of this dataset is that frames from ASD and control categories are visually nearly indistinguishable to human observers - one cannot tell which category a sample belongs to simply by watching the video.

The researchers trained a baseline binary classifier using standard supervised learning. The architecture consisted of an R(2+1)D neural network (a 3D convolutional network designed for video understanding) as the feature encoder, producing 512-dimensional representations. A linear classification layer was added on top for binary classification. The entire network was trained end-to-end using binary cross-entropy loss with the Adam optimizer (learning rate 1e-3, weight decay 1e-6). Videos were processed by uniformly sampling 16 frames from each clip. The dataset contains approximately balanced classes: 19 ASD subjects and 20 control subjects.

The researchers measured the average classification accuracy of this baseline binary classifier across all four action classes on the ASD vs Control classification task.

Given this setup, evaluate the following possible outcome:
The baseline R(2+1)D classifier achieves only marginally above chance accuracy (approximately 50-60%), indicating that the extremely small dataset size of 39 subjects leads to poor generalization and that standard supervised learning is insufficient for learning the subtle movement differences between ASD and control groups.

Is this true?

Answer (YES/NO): YES